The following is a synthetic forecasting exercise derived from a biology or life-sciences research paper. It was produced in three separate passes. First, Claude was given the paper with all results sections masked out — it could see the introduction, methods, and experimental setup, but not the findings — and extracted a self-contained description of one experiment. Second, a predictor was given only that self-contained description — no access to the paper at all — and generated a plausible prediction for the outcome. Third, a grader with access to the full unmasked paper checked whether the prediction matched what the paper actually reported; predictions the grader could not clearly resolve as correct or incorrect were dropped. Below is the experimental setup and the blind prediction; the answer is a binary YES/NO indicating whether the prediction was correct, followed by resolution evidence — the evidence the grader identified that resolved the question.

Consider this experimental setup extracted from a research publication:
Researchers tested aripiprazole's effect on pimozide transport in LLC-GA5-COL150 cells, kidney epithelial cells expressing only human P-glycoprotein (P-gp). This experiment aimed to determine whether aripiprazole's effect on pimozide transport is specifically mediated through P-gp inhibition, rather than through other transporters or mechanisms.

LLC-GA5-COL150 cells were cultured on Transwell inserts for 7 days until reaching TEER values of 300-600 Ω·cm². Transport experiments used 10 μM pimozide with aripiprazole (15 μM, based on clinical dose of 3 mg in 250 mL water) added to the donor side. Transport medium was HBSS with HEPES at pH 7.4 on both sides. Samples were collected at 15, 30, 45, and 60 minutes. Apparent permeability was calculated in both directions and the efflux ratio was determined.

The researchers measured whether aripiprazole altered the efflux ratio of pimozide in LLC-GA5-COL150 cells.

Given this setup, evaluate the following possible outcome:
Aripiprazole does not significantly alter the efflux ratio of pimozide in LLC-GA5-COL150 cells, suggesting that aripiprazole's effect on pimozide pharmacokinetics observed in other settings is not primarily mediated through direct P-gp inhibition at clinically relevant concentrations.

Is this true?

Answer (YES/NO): NO